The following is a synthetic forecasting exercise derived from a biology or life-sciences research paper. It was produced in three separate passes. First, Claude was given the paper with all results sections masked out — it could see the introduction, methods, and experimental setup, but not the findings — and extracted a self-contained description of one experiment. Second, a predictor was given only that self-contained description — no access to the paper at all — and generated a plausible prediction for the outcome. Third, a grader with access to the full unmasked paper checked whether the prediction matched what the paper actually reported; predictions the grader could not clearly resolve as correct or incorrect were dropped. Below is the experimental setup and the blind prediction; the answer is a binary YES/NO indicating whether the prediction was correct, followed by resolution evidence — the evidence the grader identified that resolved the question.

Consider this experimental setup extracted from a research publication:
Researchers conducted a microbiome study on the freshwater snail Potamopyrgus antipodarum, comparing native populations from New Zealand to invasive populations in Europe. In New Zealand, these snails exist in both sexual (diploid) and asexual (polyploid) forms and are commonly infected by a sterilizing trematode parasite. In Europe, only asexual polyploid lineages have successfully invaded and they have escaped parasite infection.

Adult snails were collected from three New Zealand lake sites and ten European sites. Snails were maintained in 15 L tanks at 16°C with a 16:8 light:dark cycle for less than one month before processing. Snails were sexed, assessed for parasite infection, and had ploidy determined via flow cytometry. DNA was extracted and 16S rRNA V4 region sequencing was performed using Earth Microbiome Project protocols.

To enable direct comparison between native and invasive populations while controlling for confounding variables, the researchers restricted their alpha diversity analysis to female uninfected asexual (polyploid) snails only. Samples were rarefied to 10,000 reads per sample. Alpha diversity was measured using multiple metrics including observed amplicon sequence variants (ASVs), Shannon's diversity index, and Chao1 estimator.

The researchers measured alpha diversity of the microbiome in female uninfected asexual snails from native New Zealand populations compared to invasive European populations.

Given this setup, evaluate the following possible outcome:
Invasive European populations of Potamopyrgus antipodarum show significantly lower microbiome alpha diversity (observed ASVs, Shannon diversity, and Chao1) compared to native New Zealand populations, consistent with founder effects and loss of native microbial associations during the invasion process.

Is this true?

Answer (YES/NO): NO